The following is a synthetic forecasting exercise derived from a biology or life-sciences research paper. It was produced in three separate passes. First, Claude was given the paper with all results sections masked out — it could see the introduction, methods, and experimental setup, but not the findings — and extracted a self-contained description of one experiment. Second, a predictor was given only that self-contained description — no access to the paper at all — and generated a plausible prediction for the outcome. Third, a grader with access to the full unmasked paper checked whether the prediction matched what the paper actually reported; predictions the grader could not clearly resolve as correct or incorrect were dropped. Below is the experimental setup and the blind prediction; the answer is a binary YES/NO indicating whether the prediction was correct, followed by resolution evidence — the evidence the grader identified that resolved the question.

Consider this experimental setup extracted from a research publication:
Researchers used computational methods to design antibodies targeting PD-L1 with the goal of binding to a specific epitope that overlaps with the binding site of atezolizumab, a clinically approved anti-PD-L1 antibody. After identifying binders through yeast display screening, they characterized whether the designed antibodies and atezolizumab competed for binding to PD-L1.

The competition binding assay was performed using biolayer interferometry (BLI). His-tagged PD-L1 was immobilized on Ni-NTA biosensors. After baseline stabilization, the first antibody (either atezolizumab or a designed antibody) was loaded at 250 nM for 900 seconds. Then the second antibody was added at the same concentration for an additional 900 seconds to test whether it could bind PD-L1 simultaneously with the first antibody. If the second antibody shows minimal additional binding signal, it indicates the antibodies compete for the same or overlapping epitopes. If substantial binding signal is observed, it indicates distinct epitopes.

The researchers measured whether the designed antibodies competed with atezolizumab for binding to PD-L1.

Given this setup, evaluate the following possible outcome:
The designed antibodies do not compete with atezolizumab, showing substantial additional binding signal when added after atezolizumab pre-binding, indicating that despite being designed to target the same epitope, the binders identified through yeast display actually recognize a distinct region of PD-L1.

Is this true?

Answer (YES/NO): NO